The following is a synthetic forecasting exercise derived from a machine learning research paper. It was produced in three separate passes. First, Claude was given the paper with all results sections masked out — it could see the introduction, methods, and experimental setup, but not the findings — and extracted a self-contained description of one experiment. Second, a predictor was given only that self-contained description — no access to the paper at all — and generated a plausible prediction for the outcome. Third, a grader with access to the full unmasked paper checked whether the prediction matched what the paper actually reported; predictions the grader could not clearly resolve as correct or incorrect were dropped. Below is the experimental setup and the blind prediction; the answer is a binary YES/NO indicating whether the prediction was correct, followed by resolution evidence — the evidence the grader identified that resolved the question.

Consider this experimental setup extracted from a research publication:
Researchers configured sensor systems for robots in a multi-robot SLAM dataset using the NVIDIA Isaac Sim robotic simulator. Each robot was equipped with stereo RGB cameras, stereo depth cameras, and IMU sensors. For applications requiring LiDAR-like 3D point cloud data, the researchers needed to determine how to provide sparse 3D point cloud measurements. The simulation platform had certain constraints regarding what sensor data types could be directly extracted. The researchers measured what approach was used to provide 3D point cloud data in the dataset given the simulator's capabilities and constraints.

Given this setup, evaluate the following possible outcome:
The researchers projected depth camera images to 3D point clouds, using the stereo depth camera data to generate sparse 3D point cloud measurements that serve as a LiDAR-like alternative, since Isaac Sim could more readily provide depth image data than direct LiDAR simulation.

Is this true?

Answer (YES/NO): YES